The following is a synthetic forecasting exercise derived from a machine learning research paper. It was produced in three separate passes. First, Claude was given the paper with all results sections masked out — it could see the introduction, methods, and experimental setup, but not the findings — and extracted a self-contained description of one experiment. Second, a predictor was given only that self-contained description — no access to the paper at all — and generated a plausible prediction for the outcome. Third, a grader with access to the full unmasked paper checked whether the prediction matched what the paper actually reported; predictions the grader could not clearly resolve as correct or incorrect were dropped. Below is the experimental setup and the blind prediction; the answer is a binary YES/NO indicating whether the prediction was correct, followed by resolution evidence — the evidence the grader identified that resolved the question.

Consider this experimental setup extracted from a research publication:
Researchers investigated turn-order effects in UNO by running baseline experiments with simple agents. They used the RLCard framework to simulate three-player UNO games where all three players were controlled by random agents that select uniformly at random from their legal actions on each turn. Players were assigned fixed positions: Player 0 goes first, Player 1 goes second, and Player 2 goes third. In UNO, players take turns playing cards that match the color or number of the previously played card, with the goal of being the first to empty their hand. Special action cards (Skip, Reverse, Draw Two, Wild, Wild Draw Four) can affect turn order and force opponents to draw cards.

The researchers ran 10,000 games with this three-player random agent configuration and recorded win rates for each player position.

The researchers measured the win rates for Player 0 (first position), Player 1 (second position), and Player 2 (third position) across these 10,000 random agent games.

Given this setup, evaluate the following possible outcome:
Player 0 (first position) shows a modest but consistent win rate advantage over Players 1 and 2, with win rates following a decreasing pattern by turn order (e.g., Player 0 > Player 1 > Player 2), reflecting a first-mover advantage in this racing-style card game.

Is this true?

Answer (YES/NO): YES